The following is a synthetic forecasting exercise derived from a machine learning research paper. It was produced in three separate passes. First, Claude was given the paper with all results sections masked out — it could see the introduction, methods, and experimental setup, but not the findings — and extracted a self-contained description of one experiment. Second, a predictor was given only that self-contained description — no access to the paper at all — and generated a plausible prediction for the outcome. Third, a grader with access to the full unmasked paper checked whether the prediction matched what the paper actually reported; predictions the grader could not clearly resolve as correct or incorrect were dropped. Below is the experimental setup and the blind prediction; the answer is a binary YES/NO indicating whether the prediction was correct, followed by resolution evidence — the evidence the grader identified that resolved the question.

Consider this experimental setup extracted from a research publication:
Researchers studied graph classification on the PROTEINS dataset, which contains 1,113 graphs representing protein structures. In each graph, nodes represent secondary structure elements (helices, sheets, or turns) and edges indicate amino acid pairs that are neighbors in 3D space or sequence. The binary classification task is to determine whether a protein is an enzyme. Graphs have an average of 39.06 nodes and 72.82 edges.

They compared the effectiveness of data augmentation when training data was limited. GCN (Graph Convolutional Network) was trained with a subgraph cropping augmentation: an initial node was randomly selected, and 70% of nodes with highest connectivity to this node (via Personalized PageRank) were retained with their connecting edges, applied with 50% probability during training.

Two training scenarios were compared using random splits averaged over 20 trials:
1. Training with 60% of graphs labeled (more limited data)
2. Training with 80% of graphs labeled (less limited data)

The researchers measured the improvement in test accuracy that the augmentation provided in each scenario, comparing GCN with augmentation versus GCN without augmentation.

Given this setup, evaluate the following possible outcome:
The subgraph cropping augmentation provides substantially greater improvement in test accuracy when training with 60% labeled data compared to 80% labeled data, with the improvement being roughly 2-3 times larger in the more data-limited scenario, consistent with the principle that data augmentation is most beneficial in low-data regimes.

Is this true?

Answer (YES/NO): YES